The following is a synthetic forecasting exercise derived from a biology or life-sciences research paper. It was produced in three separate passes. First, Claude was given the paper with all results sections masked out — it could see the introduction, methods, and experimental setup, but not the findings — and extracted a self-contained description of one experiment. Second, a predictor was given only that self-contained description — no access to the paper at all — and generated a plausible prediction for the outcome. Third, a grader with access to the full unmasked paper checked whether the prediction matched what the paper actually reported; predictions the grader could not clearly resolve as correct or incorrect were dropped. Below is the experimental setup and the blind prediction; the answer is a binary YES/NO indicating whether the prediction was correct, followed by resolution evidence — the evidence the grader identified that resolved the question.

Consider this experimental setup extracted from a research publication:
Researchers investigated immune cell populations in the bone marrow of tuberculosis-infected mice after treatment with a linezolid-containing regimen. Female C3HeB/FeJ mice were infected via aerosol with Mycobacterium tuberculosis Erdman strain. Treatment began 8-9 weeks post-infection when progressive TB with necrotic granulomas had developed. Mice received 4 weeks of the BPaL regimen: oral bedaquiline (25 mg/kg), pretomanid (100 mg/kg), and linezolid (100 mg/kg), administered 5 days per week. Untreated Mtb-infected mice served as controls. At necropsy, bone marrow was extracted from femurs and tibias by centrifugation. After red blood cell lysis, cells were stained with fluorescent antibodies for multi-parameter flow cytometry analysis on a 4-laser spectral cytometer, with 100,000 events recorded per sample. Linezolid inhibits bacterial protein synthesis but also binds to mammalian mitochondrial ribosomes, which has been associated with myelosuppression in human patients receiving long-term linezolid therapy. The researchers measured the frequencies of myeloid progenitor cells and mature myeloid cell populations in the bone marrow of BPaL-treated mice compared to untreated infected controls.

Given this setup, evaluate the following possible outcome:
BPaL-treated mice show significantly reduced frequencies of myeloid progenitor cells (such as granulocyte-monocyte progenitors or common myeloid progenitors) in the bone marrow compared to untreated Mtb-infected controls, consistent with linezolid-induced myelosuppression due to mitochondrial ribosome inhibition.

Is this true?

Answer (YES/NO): NO